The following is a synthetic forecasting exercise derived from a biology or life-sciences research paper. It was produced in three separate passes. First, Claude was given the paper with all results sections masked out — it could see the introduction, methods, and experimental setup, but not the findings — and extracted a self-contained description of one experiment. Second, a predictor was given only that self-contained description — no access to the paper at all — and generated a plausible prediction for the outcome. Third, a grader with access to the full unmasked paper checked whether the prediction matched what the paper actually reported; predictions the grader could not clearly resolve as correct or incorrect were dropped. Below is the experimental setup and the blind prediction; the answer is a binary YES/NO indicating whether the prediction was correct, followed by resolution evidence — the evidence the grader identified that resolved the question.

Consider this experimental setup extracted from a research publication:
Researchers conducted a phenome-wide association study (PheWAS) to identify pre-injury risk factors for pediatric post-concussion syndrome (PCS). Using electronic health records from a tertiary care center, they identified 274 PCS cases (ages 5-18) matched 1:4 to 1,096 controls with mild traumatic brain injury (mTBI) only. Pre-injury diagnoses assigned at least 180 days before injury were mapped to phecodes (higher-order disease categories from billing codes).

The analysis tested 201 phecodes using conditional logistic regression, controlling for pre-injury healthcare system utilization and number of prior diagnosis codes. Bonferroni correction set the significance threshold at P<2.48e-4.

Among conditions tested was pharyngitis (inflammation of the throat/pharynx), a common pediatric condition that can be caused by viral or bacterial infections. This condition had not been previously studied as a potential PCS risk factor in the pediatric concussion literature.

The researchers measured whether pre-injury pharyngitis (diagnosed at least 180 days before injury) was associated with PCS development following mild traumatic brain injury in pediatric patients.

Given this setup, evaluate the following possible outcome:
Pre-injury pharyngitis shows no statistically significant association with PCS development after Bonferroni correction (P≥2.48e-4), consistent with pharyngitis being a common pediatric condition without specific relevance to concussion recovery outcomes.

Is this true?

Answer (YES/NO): NO